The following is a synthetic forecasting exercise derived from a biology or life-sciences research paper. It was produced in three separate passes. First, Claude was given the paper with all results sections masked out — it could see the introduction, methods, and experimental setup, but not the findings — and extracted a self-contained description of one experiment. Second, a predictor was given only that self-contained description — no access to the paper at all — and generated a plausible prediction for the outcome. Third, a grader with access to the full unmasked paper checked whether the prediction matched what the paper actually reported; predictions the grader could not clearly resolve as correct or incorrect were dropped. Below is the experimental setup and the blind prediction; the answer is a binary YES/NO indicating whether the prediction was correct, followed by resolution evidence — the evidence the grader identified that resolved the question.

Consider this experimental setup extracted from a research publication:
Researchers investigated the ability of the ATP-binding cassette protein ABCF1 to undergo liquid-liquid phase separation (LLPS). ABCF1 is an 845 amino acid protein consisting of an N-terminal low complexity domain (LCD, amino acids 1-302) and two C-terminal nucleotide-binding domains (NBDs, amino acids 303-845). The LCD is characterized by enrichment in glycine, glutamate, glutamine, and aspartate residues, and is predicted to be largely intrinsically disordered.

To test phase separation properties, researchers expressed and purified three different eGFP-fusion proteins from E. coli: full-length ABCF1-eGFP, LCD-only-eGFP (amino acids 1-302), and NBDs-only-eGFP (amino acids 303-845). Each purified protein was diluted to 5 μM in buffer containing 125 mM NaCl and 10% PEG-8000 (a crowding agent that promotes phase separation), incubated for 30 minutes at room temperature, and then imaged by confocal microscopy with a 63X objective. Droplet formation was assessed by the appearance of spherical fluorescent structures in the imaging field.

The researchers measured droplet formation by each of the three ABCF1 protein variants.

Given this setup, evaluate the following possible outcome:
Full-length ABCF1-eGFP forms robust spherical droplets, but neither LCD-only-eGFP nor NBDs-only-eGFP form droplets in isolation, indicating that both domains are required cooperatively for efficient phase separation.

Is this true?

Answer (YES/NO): NO